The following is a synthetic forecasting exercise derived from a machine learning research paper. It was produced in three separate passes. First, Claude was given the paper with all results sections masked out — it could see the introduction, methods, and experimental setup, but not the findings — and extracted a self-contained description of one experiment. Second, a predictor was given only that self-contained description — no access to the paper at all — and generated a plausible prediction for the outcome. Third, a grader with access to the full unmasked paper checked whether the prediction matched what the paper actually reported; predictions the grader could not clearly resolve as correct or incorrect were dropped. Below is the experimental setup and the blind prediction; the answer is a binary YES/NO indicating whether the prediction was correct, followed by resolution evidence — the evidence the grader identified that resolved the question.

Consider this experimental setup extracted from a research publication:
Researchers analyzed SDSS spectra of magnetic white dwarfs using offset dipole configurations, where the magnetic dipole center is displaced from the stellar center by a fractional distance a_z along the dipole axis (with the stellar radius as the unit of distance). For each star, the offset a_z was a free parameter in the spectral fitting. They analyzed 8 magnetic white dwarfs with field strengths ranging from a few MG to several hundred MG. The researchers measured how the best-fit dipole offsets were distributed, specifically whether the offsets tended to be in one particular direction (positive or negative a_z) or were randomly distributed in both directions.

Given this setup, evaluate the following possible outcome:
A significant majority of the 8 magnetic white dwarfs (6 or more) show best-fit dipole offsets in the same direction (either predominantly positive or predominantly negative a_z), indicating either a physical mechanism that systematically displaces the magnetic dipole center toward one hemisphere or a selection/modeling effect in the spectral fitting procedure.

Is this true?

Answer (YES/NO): NO